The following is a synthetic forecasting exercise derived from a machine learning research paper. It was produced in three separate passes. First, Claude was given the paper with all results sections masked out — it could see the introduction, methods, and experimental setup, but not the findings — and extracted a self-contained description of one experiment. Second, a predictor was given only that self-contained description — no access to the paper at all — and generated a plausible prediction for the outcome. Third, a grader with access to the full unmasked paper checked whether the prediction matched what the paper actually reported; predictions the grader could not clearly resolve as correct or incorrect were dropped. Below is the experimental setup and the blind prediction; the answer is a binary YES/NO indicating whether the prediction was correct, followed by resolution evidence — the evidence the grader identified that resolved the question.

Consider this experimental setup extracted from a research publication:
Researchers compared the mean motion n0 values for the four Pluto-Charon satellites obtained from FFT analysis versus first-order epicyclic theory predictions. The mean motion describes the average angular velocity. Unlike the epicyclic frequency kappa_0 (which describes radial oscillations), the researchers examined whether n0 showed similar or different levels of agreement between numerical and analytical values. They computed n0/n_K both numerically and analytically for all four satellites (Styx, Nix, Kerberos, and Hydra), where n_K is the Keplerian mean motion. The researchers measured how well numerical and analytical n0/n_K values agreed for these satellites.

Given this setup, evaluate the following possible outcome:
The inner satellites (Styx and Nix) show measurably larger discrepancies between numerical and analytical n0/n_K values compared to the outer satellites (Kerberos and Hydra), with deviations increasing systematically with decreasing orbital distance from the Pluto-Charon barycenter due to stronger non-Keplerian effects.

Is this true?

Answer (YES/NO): NO